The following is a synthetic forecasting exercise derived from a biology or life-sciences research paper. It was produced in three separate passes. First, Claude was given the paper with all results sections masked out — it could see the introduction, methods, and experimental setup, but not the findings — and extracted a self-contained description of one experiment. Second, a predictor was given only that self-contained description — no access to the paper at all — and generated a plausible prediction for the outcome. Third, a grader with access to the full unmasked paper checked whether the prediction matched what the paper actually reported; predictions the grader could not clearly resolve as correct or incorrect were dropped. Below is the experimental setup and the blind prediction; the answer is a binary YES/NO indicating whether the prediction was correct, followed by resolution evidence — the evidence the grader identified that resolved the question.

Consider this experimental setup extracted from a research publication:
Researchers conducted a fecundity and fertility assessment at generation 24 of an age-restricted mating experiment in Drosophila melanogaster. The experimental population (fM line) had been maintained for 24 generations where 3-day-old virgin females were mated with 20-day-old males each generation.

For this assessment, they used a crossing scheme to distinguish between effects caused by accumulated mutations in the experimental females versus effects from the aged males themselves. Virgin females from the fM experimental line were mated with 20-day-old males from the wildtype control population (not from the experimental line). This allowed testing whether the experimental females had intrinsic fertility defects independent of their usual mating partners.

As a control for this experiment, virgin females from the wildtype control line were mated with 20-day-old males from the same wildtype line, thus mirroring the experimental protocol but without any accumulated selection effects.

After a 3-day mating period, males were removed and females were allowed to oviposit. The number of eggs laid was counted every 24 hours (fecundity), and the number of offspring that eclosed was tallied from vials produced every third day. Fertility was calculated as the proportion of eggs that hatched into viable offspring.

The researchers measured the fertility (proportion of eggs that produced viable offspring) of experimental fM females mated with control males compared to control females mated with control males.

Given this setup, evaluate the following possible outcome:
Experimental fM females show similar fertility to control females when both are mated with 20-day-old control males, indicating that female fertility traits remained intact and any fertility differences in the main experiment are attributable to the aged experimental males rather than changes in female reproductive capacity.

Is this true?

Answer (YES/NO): NO